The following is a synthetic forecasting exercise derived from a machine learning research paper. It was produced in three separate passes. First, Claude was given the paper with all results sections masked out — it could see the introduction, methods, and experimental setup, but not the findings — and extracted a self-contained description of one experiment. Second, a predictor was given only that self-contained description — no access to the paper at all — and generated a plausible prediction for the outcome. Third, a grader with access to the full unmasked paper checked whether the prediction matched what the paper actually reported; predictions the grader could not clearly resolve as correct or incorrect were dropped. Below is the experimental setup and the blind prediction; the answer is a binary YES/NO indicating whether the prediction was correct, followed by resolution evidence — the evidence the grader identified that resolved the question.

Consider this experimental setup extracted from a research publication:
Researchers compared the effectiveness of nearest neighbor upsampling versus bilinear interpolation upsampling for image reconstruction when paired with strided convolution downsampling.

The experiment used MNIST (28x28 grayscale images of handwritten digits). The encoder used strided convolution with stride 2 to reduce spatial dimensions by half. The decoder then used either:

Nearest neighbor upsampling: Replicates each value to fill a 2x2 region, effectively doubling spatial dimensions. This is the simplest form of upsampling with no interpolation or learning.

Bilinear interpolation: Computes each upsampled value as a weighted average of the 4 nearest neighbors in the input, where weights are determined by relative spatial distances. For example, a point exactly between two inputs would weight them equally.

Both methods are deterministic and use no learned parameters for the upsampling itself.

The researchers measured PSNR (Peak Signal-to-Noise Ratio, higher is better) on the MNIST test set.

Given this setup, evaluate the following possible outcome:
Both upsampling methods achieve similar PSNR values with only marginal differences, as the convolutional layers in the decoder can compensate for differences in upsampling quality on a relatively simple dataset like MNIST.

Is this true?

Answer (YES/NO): NO